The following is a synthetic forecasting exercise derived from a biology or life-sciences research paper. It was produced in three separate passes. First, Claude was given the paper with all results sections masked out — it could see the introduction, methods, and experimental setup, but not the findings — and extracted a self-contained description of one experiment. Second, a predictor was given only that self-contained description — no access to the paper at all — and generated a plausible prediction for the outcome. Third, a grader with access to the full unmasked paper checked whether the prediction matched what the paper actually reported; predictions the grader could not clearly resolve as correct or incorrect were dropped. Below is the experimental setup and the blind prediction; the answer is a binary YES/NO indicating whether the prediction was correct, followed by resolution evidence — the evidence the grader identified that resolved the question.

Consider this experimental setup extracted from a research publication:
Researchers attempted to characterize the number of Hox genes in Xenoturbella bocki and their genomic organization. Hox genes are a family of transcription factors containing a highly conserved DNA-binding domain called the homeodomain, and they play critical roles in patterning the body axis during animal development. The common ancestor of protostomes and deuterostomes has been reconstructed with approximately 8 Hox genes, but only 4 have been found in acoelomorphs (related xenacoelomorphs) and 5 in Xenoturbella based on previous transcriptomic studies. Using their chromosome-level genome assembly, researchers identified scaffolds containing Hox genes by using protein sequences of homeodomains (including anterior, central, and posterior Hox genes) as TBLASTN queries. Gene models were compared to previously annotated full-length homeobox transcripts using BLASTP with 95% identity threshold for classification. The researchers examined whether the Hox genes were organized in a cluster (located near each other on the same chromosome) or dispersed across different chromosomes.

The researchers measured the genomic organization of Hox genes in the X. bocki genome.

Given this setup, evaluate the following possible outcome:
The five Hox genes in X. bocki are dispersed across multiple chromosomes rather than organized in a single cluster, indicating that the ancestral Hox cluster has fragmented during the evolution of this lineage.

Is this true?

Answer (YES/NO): NO